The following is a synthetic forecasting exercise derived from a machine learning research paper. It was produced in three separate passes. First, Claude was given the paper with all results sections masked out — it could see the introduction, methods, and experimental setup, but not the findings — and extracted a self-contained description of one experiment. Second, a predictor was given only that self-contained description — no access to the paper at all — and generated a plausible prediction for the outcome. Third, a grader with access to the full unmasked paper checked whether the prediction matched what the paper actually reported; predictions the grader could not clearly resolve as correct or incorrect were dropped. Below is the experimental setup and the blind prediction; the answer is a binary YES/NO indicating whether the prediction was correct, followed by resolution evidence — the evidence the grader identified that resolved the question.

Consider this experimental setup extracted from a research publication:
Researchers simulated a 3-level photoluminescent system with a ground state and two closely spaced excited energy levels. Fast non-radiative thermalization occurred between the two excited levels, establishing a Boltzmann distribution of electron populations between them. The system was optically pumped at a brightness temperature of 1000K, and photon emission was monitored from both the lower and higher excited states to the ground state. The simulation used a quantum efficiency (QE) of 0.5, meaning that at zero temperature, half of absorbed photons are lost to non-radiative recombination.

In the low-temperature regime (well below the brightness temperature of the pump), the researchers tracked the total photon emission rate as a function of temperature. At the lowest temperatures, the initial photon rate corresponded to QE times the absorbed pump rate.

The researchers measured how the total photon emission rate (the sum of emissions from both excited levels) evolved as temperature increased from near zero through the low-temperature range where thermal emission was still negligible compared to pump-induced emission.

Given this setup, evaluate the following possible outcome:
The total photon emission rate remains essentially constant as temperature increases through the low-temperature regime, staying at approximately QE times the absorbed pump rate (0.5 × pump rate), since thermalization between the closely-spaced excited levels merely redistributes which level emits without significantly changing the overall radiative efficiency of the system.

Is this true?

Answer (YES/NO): YES